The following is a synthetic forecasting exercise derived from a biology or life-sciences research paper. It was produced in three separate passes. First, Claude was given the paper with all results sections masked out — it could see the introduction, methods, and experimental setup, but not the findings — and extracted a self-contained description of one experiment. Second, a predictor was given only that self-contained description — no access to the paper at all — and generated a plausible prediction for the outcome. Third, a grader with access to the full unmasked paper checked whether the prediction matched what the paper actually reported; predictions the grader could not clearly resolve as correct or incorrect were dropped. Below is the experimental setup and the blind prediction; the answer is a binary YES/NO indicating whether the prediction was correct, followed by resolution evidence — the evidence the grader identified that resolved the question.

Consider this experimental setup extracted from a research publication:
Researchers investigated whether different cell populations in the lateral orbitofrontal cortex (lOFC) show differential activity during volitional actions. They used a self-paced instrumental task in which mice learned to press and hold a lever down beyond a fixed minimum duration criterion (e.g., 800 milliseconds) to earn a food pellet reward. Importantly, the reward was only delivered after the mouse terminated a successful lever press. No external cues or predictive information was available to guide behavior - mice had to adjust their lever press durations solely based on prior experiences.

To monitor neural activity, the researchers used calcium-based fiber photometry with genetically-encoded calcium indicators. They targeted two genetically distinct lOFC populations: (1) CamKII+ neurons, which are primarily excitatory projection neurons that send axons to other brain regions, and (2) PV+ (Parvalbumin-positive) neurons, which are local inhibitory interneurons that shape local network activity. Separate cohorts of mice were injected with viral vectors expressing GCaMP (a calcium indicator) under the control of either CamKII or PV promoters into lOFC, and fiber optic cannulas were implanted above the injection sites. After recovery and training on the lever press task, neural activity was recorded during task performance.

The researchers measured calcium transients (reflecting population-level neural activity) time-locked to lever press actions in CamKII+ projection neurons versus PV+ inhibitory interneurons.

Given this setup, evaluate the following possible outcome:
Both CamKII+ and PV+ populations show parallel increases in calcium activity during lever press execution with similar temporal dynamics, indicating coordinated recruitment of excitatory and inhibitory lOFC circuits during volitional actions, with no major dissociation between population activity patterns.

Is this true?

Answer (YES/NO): NO